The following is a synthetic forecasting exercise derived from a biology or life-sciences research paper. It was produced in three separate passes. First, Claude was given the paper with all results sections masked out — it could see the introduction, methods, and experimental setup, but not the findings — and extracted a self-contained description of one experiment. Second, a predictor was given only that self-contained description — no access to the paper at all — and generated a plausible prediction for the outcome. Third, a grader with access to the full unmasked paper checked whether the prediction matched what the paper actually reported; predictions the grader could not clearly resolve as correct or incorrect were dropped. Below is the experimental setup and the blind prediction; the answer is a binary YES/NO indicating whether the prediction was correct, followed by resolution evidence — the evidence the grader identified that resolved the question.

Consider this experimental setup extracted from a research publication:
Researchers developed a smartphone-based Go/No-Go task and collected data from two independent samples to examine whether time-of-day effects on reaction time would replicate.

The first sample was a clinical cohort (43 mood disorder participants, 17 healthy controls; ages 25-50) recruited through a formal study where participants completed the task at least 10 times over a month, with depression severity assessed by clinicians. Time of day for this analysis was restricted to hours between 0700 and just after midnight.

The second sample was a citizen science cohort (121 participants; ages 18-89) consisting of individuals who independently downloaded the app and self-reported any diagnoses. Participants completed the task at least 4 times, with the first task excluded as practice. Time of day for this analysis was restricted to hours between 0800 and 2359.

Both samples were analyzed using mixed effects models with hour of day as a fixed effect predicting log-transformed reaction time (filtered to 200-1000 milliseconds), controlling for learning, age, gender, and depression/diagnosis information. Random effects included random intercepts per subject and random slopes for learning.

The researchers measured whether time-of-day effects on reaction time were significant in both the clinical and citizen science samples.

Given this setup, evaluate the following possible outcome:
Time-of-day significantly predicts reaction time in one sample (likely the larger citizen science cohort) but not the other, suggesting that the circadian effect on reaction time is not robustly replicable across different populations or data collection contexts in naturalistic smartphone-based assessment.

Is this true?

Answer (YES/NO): NO